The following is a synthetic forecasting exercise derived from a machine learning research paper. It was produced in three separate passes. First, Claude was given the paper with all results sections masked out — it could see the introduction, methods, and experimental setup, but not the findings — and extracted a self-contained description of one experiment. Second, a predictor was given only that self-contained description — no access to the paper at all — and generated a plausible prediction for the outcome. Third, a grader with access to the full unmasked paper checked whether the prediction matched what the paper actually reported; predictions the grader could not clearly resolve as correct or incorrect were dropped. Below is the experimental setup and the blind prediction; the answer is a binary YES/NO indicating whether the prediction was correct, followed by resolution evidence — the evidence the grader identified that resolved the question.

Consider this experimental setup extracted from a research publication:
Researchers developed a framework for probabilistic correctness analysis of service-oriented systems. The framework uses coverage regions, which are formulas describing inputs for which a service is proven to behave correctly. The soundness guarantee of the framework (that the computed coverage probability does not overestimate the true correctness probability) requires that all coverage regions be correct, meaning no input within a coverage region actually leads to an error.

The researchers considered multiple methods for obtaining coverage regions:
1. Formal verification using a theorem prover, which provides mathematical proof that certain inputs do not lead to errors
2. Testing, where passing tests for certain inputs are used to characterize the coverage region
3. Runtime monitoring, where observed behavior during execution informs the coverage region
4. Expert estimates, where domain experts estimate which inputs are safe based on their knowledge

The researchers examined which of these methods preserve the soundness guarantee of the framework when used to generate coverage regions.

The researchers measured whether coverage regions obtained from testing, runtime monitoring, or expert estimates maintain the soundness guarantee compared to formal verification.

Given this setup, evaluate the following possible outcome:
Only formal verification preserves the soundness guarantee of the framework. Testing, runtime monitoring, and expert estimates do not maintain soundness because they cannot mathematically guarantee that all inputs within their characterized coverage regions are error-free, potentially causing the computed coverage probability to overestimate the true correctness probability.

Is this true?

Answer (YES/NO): NO